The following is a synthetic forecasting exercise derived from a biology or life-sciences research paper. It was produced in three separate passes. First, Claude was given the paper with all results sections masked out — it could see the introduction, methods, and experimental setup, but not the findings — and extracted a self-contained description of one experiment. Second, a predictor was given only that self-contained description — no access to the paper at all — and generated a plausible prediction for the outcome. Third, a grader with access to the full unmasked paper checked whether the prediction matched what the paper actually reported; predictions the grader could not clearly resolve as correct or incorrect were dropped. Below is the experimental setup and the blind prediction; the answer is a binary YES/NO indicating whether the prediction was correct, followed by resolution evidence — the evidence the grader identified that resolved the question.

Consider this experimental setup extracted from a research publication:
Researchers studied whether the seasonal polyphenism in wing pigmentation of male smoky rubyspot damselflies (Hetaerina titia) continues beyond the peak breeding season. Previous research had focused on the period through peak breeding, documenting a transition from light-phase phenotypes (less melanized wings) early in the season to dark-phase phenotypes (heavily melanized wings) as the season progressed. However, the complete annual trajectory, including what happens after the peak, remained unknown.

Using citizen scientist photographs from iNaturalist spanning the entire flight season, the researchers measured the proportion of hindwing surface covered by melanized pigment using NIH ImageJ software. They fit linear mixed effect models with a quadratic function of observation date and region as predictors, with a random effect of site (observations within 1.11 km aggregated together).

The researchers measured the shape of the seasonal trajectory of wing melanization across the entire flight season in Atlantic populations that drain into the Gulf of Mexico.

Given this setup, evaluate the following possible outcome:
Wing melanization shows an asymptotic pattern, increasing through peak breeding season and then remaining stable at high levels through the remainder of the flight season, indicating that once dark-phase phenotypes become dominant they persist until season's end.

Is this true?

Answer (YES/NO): NO